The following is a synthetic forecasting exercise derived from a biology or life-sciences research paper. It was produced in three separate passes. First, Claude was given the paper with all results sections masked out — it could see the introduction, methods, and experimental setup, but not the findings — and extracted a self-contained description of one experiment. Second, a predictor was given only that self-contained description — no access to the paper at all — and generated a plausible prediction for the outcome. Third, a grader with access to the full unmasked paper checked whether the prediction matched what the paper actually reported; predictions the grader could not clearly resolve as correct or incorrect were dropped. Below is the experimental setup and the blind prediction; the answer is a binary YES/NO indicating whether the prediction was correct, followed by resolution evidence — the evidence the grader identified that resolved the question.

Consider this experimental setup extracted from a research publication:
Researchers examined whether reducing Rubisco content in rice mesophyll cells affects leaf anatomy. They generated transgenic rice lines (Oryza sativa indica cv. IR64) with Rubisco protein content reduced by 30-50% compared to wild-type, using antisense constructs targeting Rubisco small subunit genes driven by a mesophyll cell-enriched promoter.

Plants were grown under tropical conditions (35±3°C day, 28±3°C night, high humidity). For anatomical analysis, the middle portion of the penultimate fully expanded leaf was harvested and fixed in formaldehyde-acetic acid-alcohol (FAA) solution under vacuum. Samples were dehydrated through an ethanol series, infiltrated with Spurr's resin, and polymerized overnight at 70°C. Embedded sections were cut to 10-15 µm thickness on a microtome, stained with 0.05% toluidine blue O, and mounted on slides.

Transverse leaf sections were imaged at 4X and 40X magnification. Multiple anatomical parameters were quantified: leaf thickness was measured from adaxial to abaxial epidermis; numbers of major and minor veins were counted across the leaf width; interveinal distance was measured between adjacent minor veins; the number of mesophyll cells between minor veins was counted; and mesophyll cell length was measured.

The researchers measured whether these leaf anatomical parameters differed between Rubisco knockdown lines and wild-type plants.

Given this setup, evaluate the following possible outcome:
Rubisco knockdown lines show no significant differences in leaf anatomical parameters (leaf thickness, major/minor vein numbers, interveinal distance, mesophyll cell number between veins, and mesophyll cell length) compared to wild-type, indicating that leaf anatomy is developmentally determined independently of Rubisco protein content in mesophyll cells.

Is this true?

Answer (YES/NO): NO